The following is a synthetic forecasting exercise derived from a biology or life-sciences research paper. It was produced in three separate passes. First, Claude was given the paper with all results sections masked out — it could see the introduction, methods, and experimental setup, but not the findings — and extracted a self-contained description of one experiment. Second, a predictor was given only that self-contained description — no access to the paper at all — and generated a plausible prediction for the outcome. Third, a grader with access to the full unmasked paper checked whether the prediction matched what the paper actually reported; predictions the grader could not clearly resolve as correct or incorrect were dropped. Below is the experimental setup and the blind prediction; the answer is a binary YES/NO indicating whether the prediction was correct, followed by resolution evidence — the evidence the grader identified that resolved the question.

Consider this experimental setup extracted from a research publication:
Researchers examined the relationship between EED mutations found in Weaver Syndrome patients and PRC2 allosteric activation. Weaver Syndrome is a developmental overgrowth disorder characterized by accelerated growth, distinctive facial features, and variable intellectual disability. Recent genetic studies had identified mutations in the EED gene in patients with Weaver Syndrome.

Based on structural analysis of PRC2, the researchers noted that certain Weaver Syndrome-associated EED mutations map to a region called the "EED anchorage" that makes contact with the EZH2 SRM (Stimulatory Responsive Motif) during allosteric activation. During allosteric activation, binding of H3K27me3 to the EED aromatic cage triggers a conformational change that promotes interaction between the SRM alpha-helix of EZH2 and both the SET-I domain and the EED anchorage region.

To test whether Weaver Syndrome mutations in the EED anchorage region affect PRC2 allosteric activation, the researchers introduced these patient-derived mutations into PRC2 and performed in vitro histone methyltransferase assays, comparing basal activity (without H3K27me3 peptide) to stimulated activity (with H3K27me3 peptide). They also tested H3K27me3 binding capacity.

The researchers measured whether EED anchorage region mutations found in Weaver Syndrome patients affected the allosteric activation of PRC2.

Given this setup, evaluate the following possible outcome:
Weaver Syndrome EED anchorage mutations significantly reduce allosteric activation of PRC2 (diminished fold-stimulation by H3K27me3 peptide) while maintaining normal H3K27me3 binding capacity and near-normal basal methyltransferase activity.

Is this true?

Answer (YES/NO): YES